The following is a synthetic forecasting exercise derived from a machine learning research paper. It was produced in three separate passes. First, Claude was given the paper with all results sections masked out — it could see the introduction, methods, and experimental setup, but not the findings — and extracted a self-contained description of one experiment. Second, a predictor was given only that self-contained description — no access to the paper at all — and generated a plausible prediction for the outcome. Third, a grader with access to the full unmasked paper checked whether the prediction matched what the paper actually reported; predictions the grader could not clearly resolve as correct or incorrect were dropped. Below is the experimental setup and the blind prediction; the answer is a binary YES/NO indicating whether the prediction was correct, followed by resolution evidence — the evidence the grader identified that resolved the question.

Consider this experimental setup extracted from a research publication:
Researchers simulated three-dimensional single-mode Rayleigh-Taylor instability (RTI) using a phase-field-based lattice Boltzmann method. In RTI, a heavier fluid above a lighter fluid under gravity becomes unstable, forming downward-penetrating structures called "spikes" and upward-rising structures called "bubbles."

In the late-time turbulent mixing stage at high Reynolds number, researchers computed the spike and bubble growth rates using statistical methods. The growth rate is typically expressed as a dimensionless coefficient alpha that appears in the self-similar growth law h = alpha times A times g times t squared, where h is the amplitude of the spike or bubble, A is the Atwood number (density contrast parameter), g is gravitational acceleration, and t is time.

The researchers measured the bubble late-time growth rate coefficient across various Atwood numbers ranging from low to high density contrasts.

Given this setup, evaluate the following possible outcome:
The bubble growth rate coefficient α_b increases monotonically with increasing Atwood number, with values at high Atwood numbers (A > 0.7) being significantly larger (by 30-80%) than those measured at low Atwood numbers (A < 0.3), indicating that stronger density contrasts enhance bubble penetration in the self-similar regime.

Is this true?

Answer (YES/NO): NO